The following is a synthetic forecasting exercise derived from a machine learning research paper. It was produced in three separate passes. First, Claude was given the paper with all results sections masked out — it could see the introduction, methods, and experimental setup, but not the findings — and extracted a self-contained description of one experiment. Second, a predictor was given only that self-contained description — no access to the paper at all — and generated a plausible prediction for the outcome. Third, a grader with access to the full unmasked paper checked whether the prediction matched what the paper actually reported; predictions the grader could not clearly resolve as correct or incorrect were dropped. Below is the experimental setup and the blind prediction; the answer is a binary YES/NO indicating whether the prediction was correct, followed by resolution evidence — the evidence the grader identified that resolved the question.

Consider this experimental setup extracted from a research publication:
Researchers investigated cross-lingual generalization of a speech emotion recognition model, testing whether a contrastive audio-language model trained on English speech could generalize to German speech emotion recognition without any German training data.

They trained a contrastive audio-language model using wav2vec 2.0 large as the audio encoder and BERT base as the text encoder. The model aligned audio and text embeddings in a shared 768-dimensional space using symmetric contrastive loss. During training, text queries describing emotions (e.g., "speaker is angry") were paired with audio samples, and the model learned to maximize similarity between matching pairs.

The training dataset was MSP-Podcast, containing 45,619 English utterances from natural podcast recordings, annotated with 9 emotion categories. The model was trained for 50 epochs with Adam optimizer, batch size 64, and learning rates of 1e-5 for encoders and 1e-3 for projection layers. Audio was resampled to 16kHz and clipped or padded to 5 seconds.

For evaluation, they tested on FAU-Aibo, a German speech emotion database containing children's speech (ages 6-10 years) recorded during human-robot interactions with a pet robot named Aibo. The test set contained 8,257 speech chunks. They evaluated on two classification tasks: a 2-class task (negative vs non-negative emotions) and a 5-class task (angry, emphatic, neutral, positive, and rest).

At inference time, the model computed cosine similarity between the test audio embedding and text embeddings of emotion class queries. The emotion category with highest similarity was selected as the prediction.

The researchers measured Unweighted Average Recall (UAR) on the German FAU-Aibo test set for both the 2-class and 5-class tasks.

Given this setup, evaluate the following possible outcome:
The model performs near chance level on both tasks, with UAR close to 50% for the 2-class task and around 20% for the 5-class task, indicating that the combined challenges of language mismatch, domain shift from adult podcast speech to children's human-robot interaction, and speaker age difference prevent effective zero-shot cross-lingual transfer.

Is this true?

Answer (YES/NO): NO